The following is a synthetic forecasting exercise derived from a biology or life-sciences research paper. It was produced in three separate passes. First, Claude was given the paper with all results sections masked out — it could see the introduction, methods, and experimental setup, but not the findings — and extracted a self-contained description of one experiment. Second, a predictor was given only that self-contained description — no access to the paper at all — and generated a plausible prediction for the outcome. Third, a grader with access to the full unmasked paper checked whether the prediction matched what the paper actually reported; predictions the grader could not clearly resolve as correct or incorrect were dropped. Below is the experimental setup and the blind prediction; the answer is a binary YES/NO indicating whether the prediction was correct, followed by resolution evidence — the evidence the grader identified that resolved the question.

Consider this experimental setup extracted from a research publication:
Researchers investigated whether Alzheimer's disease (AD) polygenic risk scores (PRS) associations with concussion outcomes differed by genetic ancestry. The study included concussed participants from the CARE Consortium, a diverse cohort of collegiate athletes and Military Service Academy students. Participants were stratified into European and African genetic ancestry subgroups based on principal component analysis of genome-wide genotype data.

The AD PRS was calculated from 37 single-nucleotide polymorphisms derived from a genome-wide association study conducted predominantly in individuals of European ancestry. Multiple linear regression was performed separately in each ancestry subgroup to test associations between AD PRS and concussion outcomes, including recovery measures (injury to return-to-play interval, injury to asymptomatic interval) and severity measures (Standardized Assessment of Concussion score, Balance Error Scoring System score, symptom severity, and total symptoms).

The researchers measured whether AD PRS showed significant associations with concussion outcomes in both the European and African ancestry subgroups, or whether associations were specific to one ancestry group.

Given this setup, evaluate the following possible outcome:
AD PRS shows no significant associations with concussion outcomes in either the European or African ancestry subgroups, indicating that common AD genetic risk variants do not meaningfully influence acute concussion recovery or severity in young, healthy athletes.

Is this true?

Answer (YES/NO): NO